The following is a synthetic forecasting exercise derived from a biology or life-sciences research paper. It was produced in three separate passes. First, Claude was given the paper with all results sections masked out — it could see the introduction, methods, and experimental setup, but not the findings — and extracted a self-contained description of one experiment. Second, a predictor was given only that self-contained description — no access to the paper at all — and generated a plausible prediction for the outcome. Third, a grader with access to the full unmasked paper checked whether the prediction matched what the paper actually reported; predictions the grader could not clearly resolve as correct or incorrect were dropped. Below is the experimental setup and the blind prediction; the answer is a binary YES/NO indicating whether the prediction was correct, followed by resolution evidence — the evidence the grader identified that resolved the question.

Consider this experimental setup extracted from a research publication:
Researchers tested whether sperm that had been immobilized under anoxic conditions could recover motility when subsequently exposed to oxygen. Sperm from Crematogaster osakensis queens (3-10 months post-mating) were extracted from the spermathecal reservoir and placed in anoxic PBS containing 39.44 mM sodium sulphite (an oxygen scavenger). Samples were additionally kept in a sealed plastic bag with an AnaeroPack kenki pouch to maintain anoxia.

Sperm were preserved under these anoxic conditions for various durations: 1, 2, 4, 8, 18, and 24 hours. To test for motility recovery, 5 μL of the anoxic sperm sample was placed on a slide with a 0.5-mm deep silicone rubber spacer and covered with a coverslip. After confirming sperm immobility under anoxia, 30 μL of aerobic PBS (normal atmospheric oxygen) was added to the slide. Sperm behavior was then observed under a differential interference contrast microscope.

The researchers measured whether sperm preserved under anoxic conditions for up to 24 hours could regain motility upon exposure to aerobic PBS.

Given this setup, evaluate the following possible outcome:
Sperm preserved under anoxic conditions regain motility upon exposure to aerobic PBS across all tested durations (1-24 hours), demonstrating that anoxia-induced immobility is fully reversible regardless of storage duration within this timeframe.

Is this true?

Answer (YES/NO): NO